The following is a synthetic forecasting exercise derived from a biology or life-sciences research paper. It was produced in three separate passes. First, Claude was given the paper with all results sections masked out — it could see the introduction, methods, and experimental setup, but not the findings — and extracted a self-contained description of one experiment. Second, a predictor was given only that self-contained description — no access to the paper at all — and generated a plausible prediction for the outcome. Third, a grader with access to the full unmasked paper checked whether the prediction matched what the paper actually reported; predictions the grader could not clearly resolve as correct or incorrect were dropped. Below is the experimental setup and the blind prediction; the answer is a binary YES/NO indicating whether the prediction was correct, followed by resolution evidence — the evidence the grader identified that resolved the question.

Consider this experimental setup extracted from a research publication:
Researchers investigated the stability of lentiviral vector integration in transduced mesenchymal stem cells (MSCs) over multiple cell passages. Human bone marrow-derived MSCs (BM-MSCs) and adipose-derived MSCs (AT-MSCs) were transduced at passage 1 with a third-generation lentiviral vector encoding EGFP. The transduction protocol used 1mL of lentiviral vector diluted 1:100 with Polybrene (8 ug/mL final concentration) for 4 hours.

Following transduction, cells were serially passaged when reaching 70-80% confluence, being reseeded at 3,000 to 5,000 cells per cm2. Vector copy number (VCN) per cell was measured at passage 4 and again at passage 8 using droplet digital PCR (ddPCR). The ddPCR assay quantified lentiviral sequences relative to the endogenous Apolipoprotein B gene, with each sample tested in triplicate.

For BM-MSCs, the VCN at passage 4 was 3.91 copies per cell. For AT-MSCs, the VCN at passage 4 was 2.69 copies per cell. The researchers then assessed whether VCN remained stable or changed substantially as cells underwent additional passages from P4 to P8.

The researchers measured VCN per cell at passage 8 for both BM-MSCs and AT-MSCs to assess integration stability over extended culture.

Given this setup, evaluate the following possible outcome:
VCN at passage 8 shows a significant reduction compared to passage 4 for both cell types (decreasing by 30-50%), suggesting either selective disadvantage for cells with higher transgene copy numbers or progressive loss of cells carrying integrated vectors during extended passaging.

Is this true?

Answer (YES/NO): NO